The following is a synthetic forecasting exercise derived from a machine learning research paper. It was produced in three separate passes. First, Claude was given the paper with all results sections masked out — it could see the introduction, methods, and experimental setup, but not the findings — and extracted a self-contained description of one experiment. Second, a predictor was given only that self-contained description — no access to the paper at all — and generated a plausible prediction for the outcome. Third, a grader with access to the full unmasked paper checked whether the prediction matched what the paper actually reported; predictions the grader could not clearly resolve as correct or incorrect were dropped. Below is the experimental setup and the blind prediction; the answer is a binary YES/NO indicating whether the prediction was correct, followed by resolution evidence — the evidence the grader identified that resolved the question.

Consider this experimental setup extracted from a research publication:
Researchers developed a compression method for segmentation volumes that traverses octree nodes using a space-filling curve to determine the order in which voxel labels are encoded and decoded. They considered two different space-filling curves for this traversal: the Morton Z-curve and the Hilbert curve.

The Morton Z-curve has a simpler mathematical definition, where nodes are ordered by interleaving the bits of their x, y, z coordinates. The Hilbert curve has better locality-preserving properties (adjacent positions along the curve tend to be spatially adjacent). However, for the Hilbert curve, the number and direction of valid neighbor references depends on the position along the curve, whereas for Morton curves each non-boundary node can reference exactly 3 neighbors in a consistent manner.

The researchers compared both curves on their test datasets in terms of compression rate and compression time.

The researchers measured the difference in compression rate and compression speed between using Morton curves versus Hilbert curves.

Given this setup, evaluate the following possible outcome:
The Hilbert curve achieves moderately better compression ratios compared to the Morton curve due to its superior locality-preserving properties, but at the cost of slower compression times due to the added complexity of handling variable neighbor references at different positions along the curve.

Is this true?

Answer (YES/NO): NO